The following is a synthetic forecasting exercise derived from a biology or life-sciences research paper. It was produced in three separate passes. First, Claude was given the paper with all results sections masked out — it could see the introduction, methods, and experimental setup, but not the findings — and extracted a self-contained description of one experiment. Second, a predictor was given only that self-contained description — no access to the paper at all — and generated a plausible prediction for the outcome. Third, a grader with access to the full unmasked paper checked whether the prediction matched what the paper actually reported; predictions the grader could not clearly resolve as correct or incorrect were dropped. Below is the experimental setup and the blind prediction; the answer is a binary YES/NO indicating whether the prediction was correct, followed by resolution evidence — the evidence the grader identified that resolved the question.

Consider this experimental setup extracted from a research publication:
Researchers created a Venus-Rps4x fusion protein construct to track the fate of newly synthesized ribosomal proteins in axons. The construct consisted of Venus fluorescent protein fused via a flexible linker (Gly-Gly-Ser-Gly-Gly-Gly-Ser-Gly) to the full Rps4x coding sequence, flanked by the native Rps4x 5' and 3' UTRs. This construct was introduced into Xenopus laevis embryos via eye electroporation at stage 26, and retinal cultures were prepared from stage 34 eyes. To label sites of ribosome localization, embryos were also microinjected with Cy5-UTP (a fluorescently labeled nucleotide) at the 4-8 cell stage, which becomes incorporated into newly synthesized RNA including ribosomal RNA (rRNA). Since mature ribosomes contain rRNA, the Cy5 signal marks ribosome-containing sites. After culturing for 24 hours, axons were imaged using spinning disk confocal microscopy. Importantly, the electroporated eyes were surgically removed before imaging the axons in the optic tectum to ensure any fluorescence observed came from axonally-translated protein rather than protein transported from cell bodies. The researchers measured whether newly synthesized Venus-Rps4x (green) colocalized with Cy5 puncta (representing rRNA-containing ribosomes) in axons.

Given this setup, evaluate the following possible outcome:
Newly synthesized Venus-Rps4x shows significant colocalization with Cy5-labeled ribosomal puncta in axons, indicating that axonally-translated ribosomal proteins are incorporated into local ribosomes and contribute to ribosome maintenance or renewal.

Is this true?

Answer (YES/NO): YES